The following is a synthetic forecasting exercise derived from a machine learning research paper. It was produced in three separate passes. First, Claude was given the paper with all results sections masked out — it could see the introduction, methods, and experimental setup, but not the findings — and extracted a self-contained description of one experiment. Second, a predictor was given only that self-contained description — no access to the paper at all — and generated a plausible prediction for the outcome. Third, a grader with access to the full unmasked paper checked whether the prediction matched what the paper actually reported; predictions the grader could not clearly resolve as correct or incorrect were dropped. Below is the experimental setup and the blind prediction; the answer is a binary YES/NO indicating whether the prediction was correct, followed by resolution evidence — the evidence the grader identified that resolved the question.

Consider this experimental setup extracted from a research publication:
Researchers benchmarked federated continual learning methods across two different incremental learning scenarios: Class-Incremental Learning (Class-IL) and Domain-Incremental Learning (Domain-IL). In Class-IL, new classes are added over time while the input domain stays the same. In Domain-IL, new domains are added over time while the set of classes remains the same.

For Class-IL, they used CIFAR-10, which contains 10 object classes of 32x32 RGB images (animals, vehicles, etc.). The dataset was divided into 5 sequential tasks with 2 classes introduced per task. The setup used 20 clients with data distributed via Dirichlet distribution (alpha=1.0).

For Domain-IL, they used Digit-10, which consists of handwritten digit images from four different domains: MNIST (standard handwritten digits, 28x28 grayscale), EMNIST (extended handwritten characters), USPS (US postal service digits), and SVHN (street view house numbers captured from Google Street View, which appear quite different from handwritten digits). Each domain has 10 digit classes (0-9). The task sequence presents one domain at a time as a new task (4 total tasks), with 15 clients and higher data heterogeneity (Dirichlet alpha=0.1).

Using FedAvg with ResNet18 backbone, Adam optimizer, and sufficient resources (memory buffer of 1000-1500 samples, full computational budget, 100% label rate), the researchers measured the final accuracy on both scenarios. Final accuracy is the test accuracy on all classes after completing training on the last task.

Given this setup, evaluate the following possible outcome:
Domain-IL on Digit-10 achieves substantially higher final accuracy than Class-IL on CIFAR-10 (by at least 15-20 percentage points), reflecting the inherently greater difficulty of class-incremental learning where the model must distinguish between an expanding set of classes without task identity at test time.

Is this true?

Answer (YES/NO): YES